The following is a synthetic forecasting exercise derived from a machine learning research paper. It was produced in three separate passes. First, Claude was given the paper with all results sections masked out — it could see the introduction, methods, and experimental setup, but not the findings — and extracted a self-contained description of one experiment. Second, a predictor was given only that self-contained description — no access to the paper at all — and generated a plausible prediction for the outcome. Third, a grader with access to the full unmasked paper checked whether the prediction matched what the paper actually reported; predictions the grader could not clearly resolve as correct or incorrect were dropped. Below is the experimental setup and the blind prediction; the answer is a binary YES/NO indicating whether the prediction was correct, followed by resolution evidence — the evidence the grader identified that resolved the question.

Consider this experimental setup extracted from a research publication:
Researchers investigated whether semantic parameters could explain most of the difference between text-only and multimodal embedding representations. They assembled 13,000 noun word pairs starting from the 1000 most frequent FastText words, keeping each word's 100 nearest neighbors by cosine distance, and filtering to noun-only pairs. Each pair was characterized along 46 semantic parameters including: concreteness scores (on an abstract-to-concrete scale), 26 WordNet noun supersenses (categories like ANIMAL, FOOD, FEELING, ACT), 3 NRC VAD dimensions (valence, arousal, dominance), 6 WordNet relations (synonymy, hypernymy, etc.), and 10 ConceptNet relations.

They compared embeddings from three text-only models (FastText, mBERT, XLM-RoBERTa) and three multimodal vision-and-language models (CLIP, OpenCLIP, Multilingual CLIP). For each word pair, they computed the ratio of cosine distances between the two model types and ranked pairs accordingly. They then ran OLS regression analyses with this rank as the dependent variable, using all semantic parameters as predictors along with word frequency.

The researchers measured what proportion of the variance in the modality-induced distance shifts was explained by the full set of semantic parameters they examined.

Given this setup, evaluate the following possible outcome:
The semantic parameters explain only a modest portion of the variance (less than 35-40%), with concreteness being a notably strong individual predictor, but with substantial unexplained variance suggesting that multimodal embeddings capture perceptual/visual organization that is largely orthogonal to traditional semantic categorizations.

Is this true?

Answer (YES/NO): YES